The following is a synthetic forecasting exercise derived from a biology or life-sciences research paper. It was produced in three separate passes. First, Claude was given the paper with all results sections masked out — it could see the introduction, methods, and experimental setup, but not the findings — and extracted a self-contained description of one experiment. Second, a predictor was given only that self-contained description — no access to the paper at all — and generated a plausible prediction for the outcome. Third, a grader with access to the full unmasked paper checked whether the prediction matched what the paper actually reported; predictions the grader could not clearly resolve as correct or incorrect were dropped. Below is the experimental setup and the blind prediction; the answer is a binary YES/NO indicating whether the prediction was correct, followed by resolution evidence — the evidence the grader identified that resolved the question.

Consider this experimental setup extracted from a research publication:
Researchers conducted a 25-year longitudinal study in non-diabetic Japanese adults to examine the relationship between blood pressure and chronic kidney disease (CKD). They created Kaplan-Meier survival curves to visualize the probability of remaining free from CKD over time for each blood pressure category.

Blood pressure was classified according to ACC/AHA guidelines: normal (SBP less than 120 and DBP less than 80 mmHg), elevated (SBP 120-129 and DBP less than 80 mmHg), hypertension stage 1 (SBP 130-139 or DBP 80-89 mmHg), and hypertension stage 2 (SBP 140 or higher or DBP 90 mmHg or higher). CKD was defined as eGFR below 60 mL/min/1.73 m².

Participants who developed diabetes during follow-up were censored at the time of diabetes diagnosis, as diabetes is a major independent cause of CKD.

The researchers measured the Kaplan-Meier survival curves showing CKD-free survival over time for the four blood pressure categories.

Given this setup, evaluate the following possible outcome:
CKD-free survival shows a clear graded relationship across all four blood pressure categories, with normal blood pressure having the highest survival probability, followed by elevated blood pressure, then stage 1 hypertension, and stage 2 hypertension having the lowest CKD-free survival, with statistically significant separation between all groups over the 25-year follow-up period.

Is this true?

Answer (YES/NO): NO